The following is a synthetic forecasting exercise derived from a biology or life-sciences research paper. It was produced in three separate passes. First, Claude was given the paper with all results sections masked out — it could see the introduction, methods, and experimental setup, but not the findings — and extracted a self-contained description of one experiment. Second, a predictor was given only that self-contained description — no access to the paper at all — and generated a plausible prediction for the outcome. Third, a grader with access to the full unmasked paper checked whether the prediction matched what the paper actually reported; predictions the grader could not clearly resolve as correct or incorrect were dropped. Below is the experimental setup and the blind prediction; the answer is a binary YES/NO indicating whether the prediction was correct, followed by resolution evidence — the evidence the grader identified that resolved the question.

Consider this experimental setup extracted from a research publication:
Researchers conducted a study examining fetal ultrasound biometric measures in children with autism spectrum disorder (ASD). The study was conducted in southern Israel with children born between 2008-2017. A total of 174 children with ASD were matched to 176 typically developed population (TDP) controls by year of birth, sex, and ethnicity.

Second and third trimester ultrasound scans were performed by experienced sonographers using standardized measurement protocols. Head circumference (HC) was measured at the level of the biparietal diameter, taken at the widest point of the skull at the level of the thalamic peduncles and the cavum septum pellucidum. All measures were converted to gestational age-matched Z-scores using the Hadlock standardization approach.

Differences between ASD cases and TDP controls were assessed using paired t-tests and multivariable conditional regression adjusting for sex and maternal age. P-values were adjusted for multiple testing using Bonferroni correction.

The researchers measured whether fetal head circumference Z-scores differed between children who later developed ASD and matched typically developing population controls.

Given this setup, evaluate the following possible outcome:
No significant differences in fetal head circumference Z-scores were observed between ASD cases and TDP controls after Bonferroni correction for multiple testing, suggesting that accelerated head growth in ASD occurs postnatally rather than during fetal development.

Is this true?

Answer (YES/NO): NO